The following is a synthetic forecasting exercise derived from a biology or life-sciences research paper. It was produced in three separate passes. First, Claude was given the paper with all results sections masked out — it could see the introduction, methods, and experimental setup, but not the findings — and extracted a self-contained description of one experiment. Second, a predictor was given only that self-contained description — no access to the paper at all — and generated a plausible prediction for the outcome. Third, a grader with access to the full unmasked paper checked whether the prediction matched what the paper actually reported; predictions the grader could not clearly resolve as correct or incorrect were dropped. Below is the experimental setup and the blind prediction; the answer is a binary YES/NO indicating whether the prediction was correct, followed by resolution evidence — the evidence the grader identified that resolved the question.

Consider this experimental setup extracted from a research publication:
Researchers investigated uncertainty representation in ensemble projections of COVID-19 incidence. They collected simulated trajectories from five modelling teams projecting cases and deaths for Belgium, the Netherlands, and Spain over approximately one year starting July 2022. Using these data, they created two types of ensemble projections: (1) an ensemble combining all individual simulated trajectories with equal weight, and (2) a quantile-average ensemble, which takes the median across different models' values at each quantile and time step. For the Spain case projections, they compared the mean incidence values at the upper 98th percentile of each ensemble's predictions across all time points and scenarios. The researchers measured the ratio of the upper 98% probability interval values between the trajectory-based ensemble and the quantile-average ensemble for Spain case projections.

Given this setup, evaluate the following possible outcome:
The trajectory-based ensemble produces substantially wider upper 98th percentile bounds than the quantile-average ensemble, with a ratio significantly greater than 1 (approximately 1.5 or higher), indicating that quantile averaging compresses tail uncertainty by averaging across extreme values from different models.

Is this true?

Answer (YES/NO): YES